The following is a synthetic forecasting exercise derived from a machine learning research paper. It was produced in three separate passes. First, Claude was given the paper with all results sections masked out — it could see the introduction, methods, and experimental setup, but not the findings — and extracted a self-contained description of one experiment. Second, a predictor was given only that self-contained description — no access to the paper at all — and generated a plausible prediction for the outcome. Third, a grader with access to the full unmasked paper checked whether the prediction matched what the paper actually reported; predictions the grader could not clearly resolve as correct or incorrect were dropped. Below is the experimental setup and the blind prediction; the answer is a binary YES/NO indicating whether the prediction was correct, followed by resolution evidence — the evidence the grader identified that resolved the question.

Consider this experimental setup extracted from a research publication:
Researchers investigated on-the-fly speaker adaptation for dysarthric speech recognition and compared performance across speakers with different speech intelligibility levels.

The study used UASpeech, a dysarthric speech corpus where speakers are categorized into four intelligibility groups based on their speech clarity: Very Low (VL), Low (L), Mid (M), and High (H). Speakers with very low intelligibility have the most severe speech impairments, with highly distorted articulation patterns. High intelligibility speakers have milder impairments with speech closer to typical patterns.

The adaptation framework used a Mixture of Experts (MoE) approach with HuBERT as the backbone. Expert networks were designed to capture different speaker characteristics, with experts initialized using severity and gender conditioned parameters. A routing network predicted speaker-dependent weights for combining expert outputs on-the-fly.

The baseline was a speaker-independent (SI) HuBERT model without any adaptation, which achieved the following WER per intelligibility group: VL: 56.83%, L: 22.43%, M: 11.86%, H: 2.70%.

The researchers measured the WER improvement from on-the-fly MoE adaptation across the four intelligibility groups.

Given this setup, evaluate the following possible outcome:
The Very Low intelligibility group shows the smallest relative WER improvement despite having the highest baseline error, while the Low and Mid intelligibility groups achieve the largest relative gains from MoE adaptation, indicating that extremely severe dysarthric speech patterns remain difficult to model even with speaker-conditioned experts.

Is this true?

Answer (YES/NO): NO